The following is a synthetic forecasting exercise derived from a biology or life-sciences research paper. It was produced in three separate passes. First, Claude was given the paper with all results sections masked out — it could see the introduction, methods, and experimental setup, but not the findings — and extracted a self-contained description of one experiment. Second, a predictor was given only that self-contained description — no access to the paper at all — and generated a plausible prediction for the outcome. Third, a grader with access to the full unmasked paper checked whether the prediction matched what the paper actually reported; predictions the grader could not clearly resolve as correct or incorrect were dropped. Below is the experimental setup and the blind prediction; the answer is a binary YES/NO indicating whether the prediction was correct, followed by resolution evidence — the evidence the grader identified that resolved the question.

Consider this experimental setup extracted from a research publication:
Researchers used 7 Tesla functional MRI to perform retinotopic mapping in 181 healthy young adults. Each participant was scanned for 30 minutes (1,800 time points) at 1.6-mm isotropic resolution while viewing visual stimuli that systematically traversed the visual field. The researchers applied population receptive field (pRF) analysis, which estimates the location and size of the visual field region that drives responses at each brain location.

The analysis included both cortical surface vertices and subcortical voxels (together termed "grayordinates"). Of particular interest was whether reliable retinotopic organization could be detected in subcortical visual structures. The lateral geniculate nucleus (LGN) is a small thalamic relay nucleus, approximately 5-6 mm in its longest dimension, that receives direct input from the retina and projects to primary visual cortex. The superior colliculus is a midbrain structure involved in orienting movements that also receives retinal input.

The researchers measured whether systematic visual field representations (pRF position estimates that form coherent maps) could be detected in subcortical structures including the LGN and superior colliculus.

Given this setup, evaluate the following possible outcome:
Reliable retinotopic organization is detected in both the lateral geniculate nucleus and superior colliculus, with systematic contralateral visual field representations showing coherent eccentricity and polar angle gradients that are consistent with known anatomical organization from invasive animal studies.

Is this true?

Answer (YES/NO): YES